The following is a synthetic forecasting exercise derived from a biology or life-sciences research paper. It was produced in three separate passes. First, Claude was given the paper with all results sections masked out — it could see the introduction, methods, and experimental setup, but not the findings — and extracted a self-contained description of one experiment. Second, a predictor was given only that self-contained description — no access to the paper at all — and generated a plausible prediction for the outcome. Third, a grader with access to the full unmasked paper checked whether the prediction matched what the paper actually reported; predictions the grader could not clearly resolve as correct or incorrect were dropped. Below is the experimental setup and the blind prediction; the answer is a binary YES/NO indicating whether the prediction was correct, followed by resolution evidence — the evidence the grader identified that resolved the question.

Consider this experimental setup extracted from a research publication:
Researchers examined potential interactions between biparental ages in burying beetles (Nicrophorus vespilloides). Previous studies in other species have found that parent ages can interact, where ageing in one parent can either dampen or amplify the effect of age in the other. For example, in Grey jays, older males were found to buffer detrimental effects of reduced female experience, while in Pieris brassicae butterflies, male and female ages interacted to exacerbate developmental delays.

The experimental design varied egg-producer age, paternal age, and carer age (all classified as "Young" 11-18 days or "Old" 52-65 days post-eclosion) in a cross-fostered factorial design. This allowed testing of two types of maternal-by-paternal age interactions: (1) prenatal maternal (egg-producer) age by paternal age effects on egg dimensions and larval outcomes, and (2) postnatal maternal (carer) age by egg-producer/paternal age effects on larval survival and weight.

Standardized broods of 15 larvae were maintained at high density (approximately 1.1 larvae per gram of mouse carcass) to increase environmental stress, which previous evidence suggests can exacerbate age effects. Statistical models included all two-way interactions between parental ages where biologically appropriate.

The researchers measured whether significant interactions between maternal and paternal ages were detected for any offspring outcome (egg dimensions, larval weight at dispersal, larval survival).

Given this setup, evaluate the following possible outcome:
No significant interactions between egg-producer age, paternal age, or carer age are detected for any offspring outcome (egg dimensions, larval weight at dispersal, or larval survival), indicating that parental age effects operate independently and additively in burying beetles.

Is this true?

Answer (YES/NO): NO